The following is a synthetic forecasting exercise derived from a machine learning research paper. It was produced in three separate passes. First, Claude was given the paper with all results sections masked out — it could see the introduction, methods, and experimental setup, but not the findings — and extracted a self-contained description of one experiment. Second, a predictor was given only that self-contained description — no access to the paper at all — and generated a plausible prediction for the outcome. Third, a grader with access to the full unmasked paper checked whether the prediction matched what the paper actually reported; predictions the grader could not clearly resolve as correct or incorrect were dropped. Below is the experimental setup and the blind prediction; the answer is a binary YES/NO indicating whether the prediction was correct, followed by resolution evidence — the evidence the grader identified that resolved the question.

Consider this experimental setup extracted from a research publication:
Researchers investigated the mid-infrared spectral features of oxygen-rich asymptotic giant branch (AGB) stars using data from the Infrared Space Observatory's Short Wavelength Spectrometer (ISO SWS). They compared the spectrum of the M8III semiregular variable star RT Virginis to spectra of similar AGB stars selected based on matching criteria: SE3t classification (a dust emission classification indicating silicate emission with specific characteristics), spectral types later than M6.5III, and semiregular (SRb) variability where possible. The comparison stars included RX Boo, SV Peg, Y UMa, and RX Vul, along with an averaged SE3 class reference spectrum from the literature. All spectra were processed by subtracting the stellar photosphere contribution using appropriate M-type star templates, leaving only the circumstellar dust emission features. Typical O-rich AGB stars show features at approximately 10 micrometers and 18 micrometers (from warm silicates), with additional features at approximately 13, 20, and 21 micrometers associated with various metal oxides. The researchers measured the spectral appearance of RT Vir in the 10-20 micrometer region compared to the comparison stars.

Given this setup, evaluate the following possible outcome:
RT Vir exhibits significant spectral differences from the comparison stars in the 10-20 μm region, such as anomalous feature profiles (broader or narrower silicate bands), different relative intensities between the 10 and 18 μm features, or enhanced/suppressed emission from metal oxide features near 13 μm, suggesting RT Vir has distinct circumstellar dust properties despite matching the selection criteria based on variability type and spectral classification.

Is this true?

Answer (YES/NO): YES